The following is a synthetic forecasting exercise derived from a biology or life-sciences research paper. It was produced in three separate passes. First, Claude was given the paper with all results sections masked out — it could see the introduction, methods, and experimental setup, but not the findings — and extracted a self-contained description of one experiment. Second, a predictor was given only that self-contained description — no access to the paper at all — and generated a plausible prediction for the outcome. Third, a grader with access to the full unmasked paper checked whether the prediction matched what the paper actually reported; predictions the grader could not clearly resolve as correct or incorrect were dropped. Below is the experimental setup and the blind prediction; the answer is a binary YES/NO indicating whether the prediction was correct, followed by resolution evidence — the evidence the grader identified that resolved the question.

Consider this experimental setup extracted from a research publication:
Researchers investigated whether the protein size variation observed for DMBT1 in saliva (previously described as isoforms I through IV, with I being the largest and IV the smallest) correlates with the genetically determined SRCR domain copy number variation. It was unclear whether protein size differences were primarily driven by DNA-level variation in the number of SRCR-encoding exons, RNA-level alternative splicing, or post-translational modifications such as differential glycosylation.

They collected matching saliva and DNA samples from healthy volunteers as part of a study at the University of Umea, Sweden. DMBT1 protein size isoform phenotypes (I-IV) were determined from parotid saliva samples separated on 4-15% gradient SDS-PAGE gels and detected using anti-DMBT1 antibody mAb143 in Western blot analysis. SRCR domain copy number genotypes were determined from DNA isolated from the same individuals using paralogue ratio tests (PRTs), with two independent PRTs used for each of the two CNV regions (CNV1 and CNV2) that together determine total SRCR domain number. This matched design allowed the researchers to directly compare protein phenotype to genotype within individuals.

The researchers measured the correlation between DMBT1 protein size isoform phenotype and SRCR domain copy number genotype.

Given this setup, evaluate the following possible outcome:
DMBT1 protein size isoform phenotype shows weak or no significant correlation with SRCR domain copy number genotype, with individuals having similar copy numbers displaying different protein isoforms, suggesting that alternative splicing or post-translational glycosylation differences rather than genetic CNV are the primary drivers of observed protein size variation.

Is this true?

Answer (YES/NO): NO